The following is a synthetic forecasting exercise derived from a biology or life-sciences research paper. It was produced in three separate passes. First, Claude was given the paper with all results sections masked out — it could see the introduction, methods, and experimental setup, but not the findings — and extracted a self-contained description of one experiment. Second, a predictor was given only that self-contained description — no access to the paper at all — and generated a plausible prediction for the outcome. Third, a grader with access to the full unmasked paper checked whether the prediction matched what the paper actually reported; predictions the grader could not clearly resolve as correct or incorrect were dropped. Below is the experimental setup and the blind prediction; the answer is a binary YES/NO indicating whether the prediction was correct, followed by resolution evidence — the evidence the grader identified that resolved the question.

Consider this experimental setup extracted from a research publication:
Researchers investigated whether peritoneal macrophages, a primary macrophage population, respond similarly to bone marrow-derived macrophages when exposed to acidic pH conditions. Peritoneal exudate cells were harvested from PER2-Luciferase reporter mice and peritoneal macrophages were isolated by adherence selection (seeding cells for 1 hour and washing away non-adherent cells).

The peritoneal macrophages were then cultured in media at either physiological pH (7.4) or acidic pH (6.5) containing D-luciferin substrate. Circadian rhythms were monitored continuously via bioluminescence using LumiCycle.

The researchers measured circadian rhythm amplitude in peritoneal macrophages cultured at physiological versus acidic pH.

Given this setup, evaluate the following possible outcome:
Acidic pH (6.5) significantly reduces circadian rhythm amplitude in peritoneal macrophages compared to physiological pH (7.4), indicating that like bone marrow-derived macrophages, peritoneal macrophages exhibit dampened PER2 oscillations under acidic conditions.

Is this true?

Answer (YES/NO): NO